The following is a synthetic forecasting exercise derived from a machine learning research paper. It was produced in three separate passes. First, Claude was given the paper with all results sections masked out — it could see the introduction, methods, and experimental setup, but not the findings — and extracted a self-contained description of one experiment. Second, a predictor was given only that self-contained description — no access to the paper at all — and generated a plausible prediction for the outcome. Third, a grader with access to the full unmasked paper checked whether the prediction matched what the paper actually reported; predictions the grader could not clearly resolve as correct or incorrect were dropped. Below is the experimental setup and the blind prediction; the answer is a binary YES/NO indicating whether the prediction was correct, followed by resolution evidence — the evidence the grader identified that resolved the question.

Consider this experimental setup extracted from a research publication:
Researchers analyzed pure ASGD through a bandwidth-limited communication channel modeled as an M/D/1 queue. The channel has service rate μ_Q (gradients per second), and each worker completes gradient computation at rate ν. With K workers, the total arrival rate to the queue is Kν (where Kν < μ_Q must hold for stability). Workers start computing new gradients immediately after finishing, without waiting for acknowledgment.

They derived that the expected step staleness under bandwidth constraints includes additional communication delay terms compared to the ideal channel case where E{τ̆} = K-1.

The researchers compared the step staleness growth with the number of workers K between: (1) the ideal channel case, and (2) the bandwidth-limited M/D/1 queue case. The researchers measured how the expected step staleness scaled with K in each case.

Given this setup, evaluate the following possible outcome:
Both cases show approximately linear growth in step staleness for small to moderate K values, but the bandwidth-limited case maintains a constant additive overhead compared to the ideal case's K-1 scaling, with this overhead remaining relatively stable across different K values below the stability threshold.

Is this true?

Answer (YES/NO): NO